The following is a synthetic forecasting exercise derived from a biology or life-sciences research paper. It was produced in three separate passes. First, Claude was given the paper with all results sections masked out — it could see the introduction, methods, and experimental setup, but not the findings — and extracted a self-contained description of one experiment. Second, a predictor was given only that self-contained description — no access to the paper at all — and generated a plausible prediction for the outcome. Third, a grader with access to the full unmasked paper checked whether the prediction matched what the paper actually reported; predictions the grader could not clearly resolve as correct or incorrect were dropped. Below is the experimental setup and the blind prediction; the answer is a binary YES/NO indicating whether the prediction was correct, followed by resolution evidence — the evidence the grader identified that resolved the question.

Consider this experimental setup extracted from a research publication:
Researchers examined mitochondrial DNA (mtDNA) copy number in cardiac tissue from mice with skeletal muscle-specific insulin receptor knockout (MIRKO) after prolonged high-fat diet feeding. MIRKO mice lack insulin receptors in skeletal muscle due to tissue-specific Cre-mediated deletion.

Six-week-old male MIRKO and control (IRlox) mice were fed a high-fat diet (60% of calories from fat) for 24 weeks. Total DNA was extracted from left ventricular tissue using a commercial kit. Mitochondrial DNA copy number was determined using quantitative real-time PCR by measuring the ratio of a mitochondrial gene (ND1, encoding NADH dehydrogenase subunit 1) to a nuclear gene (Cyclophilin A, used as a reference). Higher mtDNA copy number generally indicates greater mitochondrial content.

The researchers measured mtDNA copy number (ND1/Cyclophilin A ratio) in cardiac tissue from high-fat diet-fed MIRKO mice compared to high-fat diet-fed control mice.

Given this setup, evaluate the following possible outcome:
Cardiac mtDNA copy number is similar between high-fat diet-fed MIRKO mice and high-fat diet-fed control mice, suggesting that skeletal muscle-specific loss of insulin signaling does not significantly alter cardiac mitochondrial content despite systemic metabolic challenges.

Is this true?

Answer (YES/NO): NO